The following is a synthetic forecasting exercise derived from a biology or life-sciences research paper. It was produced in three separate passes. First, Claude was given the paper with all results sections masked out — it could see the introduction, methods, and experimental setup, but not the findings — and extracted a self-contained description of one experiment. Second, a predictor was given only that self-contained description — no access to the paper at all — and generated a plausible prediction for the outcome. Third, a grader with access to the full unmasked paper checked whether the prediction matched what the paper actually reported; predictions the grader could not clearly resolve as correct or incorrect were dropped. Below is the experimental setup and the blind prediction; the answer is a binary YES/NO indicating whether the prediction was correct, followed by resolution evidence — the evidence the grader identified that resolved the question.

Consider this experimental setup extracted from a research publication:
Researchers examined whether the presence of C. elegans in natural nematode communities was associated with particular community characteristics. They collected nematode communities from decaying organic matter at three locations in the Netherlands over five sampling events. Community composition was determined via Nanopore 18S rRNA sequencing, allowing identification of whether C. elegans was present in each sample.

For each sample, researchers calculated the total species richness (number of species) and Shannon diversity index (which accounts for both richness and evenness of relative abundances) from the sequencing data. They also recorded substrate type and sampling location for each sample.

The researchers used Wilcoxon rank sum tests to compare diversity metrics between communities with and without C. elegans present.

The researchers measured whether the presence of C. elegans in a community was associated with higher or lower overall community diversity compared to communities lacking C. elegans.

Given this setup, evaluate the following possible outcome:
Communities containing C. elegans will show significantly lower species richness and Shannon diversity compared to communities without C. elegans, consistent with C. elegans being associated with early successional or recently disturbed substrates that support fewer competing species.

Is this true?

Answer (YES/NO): NO